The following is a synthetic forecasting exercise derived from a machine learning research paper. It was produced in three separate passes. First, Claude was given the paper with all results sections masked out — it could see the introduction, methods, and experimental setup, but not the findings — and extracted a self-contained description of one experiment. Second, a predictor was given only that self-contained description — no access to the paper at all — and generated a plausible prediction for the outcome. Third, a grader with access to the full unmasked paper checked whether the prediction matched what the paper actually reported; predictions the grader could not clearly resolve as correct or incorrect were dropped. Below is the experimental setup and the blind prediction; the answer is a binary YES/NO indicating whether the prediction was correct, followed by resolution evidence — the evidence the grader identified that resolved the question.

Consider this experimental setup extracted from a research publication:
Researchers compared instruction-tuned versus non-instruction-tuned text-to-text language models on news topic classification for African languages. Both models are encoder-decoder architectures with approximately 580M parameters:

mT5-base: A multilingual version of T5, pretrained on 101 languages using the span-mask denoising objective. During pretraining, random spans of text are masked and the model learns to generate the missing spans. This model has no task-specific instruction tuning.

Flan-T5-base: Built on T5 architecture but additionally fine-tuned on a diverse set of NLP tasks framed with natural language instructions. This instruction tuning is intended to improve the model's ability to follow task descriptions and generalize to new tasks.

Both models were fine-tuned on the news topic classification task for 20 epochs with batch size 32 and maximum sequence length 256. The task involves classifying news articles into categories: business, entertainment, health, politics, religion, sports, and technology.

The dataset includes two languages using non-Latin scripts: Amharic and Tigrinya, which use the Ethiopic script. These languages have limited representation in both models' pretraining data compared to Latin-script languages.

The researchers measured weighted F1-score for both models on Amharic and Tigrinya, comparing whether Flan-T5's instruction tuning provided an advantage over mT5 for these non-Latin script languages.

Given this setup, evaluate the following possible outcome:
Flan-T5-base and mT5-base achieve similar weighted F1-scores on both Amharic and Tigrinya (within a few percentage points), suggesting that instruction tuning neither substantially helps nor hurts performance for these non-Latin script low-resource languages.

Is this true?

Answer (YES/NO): NO